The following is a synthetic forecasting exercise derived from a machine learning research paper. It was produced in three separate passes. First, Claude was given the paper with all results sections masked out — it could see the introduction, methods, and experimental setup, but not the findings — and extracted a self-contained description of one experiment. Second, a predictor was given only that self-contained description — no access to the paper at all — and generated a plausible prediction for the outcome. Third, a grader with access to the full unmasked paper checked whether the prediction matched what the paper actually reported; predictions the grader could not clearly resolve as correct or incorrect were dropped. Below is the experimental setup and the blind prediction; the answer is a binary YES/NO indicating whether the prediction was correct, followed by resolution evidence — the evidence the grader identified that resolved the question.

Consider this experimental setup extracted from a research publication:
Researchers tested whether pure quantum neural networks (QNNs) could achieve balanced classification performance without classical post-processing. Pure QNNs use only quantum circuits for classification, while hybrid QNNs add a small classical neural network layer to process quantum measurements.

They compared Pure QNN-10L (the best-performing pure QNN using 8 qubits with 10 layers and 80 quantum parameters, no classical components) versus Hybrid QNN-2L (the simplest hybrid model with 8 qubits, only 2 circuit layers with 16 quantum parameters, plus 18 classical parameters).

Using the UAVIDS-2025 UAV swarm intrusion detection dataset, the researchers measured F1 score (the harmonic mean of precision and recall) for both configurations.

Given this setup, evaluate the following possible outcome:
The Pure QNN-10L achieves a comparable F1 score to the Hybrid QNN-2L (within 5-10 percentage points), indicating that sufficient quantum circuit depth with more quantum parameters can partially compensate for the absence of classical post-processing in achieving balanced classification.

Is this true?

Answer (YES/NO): NO